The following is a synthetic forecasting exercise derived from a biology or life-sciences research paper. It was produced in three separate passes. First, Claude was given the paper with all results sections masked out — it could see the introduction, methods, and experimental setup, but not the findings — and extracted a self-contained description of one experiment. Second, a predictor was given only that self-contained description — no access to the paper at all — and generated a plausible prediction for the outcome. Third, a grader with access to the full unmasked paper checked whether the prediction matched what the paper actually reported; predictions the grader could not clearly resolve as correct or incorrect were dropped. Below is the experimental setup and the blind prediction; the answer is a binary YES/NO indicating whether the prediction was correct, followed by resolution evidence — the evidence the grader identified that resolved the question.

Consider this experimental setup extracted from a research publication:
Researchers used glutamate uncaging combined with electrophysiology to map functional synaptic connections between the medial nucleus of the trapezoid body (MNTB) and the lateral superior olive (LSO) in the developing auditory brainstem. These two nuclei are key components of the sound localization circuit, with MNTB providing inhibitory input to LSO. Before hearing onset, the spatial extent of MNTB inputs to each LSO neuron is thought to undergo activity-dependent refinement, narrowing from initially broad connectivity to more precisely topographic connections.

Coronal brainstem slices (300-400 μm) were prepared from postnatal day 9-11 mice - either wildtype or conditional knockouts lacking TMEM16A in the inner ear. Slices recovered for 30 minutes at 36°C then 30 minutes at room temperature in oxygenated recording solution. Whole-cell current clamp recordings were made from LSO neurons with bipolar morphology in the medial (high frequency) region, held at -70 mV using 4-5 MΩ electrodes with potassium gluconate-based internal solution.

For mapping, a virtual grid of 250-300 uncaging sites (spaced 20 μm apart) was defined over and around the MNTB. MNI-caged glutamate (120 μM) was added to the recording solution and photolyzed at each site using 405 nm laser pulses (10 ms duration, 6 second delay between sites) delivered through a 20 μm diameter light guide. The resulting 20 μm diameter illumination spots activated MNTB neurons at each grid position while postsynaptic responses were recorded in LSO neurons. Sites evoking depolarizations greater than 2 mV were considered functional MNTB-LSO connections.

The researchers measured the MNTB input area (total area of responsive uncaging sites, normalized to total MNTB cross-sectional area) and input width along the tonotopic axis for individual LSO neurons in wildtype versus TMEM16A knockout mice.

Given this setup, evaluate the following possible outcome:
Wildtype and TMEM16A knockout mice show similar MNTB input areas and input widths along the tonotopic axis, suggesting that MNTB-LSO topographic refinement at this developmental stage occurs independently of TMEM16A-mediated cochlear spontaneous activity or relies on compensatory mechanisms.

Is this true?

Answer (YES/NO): NO